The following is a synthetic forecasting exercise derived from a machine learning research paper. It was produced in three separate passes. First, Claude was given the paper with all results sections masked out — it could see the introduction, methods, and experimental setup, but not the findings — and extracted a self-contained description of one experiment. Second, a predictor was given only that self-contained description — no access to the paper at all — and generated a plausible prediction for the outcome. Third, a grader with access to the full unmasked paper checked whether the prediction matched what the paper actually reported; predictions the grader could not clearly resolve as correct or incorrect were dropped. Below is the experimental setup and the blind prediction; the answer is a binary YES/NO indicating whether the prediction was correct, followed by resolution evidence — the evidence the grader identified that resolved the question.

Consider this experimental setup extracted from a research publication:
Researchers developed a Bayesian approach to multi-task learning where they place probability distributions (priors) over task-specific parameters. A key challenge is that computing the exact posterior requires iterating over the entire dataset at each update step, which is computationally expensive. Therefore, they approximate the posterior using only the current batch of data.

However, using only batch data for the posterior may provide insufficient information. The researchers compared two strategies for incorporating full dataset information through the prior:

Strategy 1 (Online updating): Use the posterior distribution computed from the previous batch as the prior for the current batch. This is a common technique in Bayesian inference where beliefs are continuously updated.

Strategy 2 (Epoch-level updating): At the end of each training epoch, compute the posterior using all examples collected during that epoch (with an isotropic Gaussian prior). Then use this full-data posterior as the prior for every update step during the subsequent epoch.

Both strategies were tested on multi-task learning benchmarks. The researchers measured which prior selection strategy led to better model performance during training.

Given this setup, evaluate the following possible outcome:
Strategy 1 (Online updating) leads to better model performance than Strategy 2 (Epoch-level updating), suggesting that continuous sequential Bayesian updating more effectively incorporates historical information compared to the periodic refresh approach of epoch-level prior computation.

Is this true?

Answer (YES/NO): NO